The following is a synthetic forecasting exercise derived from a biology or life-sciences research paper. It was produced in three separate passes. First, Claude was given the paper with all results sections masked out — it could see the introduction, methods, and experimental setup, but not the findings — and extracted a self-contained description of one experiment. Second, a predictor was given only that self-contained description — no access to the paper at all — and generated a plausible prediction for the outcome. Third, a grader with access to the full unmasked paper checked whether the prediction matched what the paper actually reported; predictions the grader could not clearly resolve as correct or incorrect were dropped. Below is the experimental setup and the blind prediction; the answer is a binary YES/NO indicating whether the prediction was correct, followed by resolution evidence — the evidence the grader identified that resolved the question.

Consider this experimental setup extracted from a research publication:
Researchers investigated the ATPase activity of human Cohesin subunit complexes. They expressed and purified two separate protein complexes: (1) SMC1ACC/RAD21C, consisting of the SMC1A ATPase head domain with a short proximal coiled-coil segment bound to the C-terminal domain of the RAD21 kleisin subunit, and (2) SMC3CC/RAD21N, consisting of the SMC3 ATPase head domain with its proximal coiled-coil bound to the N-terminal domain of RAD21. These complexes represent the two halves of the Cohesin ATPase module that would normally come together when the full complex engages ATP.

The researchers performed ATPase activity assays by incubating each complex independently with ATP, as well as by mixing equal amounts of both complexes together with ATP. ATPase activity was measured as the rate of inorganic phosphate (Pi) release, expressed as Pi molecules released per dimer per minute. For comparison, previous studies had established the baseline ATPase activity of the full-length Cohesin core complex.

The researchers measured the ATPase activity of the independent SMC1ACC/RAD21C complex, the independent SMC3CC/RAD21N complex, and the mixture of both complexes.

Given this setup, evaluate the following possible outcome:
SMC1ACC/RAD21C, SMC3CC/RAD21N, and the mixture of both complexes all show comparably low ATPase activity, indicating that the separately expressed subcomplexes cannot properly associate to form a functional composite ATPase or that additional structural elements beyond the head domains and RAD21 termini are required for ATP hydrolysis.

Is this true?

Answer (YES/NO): NO